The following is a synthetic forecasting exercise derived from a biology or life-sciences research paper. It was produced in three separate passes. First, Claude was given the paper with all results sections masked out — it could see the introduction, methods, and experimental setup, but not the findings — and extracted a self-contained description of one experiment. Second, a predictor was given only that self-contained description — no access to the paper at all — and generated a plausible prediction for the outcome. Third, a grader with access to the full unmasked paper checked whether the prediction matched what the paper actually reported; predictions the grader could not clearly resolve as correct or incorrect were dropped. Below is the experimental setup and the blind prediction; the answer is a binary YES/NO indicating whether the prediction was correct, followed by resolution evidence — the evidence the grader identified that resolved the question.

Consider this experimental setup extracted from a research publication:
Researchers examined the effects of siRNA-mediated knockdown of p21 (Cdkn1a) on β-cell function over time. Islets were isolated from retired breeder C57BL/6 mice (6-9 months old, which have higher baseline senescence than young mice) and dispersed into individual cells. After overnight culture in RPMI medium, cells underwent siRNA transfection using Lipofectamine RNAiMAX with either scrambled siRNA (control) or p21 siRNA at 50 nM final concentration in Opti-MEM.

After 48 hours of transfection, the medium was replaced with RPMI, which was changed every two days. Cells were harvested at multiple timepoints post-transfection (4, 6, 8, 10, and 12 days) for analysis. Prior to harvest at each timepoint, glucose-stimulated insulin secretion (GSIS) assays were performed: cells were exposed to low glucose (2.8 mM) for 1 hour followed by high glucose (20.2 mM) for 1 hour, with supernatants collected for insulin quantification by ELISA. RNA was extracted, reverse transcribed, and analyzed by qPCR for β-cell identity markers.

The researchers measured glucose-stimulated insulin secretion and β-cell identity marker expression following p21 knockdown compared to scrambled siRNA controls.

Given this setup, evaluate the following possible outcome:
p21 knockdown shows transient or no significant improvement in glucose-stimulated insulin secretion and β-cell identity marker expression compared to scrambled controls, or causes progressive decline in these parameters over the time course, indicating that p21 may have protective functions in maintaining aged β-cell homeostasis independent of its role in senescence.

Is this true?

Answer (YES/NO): NO